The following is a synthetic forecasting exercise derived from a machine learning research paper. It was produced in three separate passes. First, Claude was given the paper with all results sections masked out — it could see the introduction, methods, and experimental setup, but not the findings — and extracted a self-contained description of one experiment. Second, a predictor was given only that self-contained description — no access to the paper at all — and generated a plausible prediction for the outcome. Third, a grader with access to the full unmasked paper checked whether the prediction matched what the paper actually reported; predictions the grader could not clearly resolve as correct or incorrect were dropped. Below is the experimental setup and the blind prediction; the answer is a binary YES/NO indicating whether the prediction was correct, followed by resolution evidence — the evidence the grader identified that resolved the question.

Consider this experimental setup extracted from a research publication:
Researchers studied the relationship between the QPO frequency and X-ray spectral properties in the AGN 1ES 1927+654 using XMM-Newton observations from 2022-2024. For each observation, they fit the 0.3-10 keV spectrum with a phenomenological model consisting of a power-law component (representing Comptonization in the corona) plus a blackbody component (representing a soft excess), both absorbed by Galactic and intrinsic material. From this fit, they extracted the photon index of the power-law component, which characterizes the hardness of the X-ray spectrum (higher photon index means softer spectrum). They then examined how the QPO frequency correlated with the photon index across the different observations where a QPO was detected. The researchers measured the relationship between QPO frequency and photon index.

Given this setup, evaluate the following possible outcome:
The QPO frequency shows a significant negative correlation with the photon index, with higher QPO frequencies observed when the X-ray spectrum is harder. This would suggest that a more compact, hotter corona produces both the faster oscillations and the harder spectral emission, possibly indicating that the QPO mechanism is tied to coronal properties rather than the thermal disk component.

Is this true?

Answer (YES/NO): NO